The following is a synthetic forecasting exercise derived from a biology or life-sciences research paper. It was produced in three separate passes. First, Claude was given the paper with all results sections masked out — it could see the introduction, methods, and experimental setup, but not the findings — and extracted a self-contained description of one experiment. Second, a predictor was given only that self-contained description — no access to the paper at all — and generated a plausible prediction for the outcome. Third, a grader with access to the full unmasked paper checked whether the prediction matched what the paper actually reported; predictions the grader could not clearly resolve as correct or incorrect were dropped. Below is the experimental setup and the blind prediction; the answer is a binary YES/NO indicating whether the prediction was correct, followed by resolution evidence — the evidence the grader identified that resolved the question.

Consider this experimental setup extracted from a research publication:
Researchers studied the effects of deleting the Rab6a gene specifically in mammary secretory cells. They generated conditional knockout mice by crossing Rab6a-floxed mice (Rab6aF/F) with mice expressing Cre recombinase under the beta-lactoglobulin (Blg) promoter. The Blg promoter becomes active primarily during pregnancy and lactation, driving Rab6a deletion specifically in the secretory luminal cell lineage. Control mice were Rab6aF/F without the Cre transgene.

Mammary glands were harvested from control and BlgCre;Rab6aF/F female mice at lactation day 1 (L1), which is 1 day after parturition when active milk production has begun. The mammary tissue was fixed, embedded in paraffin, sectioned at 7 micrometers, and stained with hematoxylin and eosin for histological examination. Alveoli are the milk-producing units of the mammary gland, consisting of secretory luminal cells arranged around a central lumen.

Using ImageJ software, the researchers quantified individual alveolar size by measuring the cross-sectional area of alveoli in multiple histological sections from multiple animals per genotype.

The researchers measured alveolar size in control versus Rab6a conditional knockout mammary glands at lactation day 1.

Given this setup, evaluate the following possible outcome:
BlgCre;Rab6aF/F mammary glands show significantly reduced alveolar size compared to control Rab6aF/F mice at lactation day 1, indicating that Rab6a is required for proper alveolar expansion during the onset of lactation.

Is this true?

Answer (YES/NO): YES